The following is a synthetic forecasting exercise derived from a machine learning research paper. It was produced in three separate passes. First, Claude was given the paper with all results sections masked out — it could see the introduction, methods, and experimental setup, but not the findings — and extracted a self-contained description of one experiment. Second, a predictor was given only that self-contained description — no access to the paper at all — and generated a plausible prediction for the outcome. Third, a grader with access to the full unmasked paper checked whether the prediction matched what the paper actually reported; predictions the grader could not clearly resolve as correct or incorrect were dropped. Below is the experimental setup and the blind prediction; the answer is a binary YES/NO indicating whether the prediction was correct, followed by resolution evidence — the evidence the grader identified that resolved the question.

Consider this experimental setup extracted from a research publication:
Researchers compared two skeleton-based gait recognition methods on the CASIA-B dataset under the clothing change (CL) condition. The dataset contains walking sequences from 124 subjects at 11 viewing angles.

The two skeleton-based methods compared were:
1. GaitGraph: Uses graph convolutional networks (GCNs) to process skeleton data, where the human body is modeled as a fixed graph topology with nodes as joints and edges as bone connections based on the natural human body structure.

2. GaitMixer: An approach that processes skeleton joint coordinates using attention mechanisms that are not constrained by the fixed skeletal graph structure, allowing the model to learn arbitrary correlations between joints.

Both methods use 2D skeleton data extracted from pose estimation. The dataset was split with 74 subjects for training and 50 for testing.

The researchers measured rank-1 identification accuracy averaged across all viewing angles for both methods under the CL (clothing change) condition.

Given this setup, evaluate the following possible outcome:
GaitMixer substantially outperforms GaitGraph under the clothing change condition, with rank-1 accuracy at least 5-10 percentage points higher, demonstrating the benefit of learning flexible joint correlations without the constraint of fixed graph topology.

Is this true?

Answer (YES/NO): YES